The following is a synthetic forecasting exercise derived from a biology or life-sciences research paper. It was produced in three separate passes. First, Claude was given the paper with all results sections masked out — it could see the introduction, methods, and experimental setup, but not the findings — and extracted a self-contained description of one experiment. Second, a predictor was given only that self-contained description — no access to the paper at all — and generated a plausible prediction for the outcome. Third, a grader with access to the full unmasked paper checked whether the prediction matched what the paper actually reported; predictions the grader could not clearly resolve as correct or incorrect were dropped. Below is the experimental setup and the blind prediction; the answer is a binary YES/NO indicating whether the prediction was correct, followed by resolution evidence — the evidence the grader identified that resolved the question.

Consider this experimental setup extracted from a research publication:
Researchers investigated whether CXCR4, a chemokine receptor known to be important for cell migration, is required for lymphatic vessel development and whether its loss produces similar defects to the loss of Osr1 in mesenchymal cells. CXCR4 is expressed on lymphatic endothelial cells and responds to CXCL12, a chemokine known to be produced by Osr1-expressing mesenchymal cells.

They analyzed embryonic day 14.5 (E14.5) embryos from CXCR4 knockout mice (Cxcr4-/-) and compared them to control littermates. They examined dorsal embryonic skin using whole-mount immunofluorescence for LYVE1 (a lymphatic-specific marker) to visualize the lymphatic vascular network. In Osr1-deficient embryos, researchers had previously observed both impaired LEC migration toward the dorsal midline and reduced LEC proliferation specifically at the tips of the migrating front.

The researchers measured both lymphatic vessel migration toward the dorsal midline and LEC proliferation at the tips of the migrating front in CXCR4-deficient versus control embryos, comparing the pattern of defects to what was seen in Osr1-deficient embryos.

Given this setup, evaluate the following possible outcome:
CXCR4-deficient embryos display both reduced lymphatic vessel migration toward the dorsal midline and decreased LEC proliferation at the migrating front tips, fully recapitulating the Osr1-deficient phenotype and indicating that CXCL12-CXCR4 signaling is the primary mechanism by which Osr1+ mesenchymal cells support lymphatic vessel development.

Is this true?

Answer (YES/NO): NO